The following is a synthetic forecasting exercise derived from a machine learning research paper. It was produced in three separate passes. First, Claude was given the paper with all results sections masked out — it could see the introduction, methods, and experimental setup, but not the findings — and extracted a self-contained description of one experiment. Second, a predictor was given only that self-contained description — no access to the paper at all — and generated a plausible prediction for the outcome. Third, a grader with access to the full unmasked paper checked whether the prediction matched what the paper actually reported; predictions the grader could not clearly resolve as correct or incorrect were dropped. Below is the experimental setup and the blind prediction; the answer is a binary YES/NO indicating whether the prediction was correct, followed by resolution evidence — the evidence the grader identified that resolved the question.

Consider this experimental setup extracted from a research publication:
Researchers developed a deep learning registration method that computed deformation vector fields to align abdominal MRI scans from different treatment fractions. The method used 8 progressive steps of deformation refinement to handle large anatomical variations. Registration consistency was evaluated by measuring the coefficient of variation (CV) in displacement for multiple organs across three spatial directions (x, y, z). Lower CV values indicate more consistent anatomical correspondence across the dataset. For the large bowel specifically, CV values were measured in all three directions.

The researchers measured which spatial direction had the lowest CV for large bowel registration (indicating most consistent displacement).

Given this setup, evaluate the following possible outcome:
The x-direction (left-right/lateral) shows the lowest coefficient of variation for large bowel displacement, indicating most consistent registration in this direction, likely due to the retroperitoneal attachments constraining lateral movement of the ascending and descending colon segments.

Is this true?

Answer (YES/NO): YES